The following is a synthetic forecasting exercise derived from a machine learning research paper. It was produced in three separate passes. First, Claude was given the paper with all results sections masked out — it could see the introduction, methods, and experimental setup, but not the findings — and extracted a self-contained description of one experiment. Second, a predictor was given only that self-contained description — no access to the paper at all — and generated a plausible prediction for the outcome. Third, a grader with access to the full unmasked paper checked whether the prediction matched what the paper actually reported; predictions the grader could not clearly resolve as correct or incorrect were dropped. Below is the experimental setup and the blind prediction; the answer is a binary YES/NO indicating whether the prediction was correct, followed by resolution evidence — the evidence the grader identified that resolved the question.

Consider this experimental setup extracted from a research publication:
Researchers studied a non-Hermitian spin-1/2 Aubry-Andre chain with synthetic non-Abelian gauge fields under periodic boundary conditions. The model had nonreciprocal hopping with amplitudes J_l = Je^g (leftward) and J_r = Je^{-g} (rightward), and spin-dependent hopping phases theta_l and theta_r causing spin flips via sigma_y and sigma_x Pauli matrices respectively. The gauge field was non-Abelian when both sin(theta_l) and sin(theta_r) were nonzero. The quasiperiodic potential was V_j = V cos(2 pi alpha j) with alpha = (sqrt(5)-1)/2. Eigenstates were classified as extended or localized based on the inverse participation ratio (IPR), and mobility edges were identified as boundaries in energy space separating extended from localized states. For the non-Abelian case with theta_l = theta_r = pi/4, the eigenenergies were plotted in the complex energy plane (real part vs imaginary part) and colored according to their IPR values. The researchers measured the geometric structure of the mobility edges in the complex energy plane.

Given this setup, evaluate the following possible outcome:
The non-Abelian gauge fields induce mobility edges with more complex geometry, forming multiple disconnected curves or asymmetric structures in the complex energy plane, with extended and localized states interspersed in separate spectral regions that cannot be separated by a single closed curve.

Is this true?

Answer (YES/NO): NO